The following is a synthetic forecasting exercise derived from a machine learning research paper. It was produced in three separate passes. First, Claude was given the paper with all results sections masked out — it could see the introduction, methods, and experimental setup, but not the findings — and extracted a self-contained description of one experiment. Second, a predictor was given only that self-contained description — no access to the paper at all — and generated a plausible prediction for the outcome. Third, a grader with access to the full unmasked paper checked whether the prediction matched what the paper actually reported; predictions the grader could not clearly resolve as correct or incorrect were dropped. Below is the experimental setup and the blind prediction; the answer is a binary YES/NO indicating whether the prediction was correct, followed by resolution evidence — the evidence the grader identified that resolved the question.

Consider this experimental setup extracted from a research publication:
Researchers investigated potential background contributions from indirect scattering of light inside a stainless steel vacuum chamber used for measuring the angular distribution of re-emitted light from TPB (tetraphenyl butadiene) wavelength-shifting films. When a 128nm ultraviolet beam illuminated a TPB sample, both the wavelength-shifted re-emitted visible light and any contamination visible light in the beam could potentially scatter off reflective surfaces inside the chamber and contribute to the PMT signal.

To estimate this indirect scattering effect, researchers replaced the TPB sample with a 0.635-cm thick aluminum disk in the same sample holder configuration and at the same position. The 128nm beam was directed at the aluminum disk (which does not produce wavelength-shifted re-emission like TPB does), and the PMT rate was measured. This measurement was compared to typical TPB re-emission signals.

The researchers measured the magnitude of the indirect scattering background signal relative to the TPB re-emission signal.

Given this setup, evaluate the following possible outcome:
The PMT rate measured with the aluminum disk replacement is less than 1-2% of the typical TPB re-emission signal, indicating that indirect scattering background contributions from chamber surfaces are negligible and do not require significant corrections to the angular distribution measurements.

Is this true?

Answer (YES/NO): YES